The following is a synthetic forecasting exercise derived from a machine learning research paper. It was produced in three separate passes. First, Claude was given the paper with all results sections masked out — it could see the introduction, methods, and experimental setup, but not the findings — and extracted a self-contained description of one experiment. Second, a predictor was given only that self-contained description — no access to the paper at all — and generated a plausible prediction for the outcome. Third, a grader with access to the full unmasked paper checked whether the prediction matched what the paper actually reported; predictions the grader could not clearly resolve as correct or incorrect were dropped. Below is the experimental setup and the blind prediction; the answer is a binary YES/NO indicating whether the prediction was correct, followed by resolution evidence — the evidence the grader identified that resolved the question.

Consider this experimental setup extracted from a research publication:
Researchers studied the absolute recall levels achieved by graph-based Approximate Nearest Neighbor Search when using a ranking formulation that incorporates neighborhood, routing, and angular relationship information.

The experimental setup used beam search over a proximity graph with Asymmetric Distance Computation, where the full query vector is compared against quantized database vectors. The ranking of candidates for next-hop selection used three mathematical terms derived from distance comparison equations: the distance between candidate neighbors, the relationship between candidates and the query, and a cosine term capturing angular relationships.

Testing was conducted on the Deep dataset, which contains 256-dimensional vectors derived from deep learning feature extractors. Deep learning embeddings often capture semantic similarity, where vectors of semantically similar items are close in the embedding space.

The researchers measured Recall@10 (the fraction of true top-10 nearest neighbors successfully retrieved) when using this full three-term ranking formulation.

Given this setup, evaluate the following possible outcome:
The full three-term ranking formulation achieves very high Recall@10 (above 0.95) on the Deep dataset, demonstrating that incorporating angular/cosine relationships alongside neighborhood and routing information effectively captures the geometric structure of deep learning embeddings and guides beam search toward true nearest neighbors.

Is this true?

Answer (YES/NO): YES